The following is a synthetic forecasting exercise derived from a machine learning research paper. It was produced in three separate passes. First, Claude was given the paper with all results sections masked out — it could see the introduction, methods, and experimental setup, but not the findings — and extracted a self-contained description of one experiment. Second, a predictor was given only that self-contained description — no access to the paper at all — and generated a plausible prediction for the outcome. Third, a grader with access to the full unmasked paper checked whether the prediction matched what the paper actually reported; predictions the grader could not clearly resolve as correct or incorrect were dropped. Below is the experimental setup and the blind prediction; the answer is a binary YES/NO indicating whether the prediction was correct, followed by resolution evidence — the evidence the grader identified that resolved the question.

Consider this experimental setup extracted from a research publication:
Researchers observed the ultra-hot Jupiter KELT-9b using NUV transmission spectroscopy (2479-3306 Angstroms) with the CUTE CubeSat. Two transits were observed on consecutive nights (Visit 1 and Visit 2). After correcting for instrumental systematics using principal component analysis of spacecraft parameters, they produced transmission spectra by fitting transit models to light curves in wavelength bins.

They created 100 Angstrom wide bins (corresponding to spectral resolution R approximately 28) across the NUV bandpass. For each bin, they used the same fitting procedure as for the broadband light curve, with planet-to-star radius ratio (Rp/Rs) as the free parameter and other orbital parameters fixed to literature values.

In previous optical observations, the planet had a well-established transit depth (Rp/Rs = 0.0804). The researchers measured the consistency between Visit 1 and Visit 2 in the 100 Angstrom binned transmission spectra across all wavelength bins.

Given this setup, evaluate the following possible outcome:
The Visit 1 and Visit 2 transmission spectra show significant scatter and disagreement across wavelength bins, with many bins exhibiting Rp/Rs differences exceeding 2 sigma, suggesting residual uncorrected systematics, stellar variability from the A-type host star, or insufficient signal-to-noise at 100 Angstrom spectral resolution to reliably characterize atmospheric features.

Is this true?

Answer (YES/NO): NO